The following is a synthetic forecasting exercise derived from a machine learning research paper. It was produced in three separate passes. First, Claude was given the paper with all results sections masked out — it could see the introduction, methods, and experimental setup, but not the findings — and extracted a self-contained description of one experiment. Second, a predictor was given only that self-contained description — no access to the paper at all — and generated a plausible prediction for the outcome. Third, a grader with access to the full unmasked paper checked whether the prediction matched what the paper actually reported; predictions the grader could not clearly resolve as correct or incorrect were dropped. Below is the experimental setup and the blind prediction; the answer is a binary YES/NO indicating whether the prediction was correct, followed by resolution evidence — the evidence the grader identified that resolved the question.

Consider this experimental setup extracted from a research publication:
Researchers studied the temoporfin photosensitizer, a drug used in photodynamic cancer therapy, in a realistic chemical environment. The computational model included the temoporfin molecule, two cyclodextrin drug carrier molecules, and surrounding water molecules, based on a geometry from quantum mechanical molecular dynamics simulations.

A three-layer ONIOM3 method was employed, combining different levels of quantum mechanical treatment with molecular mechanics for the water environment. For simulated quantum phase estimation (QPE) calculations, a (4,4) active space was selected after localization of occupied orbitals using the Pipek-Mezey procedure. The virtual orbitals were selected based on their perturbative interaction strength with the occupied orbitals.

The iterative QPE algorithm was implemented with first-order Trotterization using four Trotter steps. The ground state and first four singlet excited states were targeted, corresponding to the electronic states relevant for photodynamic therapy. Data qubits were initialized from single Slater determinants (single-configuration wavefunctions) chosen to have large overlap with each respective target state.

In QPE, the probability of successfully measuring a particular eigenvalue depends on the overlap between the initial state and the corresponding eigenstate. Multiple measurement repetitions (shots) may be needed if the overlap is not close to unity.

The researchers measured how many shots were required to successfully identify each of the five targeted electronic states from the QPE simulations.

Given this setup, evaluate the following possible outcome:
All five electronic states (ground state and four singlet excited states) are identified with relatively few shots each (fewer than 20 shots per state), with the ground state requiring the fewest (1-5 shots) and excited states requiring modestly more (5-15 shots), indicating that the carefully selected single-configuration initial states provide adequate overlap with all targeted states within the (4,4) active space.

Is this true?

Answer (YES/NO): NO